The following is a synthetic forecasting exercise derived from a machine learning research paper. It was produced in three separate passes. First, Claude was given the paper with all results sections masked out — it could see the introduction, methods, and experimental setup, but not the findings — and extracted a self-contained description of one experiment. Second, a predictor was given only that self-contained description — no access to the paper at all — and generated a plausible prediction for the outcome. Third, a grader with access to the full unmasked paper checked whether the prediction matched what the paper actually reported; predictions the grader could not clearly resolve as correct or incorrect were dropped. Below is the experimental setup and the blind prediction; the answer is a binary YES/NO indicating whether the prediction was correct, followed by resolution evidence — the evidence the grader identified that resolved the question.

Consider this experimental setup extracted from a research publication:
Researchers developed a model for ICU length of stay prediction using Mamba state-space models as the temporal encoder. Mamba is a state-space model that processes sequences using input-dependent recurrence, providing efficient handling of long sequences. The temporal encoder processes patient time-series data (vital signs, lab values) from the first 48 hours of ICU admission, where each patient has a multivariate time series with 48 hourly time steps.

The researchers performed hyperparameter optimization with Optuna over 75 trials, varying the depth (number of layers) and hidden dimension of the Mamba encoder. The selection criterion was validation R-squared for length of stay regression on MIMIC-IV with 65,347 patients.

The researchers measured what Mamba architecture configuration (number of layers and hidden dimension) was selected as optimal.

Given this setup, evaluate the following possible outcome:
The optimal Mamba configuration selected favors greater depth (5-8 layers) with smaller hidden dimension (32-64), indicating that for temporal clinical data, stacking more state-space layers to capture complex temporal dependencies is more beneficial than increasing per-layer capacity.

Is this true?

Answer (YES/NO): NO